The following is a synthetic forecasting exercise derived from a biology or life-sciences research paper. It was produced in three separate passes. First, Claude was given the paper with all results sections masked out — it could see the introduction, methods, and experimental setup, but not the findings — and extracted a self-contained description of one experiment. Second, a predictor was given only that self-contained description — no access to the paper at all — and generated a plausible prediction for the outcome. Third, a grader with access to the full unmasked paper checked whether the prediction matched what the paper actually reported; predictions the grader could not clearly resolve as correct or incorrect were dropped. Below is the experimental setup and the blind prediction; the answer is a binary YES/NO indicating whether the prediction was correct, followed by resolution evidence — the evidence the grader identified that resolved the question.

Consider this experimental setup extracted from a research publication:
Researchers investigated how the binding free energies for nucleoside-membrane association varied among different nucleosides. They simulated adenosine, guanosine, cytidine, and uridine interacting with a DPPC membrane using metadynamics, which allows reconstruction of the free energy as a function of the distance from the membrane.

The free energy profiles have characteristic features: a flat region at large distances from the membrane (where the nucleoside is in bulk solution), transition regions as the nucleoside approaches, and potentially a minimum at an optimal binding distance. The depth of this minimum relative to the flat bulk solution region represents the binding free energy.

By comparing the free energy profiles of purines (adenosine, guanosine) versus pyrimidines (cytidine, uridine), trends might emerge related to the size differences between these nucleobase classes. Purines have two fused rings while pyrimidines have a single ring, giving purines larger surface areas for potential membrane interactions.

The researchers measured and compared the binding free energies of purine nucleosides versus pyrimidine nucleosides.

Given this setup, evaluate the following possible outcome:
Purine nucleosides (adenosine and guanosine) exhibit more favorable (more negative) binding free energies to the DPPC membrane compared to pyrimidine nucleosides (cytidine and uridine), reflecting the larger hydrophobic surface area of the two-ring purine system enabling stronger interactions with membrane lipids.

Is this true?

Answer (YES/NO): NO